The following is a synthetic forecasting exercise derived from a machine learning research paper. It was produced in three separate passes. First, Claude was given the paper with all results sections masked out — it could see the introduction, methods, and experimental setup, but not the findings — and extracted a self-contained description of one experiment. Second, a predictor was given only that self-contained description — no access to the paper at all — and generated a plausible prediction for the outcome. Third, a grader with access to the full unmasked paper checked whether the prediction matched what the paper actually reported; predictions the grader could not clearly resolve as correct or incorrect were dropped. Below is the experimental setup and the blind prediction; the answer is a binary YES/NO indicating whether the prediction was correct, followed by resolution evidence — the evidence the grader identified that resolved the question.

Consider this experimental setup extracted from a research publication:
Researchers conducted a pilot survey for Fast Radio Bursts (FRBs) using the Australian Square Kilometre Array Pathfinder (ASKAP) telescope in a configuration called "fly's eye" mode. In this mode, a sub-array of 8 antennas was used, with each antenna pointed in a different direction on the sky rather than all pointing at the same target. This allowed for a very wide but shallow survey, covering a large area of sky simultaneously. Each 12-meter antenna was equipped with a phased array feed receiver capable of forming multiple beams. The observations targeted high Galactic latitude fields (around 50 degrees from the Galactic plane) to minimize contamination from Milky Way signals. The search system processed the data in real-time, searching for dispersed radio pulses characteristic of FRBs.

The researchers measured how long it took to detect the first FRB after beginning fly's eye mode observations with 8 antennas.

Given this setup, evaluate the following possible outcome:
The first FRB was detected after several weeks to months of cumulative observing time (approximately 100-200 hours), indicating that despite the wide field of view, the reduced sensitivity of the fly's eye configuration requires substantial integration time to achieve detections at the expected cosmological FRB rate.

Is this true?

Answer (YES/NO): NO